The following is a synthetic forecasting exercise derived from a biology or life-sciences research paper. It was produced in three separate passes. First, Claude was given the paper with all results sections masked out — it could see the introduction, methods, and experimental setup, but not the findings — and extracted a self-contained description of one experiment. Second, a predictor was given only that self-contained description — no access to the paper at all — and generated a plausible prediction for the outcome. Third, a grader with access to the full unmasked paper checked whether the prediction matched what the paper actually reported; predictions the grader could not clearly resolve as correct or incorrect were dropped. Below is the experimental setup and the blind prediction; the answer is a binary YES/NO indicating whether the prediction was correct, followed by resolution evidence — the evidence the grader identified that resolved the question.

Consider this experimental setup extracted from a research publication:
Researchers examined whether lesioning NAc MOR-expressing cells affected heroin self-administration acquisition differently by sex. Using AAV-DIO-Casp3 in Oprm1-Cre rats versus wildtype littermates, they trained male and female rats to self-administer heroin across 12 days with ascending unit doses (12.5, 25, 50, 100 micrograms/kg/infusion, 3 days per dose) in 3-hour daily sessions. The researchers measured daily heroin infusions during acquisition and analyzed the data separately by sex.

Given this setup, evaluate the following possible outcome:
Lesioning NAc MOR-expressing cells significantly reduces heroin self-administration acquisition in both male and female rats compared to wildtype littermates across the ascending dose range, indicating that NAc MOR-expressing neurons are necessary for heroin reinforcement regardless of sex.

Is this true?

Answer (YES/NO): NO